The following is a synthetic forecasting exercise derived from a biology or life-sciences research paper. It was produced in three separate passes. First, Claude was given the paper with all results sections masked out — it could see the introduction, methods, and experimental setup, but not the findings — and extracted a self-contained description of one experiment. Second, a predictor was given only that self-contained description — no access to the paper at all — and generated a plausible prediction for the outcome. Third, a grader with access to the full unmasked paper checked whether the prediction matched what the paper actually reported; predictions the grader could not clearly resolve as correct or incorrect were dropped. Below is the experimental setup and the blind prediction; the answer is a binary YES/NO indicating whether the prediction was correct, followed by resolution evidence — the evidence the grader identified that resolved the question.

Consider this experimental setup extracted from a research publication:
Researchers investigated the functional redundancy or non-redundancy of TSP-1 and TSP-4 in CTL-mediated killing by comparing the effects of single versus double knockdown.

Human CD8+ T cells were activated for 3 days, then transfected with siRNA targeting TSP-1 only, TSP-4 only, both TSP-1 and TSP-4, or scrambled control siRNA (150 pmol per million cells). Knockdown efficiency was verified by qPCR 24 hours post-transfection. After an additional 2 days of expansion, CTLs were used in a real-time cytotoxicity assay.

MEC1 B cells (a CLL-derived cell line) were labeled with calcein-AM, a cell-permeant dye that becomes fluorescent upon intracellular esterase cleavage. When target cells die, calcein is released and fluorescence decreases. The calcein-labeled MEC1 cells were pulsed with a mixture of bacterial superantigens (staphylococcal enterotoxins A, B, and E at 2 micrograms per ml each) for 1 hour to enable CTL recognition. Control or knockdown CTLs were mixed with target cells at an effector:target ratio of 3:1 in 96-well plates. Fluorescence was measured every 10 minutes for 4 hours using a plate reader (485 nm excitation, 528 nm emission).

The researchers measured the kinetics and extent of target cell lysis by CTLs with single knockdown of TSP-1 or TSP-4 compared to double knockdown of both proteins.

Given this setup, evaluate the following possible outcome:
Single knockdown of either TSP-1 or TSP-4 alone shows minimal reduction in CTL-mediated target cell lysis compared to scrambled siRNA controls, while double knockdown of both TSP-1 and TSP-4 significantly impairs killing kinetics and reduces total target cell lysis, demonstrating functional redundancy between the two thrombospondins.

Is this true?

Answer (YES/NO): NO